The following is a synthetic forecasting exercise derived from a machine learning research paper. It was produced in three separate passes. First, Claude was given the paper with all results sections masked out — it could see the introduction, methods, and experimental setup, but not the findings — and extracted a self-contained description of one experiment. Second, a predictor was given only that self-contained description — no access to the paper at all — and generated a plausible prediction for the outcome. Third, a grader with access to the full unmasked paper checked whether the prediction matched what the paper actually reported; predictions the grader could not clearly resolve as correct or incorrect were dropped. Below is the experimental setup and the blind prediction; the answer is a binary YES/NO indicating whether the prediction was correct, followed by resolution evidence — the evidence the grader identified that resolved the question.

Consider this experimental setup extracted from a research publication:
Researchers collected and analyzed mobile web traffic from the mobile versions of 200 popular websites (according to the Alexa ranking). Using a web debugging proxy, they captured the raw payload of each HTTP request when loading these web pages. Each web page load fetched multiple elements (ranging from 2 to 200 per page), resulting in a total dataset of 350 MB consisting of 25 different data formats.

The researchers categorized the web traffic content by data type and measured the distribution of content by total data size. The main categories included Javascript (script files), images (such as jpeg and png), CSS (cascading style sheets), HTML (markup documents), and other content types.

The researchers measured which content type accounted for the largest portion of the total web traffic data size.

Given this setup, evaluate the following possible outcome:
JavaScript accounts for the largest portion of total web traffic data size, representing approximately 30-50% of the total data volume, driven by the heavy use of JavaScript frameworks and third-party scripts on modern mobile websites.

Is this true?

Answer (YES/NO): YES